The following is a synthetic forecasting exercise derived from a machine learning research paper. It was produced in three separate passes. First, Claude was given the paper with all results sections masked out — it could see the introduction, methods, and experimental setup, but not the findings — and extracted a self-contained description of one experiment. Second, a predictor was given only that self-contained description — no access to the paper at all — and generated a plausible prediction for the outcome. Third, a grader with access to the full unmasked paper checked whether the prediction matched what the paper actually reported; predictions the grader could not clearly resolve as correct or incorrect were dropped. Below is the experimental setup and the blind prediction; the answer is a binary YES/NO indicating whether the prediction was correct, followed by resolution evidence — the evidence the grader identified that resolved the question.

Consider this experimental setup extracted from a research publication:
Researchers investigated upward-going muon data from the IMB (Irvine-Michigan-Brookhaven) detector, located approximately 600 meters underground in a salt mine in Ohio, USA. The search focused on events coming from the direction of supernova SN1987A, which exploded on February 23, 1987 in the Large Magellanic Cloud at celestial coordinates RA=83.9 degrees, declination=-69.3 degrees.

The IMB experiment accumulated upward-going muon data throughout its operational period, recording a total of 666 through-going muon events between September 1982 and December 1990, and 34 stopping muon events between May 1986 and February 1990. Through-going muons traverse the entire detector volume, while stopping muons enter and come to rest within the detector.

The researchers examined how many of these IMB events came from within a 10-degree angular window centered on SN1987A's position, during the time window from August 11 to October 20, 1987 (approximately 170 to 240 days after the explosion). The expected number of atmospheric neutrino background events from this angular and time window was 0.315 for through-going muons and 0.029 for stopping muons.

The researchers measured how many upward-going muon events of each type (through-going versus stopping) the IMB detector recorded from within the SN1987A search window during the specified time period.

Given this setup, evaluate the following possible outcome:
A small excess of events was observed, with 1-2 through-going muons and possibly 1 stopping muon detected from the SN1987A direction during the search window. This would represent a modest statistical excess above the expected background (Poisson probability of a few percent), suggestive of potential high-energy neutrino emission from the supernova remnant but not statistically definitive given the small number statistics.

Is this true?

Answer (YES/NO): NO